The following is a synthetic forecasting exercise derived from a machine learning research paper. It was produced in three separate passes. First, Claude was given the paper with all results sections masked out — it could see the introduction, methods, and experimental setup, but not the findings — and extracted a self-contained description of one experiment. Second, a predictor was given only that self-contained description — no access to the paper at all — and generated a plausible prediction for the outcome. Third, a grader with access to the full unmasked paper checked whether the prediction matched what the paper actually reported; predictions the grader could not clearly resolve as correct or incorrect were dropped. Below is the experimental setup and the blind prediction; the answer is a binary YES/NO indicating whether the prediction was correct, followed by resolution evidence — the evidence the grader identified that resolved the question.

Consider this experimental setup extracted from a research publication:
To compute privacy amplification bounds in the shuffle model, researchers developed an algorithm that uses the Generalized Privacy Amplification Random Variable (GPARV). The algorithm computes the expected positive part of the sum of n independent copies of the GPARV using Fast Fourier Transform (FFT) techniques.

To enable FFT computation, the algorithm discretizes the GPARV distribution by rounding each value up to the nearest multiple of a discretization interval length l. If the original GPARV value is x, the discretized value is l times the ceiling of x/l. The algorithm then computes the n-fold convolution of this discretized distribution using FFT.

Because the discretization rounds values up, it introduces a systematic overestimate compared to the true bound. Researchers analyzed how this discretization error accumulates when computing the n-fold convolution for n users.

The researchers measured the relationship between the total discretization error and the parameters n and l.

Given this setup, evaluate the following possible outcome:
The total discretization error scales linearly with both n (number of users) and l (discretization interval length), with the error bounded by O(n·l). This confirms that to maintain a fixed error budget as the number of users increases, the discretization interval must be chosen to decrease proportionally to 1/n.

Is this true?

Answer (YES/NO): YES